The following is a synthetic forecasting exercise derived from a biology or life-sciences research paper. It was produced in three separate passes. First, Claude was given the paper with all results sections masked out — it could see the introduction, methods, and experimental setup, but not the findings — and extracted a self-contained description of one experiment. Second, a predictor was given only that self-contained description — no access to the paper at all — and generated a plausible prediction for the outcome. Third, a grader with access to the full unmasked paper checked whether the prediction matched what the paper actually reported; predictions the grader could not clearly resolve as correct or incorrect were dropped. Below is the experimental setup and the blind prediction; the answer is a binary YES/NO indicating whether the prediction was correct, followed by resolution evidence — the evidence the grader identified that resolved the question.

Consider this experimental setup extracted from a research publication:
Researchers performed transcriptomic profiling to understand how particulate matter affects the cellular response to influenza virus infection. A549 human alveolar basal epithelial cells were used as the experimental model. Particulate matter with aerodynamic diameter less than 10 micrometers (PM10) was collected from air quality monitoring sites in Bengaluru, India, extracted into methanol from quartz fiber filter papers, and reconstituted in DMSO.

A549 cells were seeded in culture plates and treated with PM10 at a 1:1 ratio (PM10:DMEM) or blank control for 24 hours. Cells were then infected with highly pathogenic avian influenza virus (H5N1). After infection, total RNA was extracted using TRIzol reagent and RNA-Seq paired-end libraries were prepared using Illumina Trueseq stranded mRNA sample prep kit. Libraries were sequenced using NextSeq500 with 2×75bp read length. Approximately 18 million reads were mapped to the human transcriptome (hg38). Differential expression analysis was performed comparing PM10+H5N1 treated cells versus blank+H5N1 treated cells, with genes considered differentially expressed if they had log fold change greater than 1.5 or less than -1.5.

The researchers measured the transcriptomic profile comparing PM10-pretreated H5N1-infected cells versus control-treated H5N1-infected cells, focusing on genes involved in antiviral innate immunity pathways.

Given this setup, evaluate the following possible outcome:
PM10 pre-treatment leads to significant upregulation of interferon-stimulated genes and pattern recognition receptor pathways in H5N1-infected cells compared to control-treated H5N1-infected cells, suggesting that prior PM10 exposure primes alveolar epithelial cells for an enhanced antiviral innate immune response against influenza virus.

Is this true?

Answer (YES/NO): NO